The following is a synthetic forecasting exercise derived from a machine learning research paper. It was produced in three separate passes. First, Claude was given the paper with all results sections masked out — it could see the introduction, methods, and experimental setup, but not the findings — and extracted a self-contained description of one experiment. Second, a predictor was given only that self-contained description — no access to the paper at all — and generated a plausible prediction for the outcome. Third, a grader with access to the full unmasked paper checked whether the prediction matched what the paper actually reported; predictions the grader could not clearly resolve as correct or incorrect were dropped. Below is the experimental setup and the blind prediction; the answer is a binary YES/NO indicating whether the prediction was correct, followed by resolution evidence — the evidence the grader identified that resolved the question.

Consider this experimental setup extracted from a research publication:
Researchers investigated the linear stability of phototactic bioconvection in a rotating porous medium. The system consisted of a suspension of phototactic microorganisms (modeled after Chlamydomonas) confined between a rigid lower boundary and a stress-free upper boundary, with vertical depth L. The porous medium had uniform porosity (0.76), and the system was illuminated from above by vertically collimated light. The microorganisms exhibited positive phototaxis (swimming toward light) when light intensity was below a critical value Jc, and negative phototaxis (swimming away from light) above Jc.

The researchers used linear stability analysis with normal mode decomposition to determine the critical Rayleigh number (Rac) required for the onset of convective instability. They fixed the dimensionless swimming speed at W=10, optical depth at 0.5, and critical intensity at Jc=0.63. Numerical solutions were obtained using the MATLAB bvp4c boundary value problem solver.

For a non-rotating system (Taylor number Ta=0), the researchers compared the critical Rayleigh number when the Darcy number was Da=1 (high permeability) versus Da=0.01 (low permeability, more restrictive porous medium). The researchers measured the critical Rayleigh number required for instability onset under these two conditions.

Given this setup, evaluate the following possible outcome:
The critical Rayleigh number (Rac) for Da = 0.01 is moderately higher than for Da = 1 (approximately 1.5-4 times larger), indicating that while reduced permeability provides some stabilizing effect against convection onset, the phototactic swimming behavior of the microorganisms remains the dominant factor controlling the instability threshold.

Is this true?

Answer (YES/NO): YES